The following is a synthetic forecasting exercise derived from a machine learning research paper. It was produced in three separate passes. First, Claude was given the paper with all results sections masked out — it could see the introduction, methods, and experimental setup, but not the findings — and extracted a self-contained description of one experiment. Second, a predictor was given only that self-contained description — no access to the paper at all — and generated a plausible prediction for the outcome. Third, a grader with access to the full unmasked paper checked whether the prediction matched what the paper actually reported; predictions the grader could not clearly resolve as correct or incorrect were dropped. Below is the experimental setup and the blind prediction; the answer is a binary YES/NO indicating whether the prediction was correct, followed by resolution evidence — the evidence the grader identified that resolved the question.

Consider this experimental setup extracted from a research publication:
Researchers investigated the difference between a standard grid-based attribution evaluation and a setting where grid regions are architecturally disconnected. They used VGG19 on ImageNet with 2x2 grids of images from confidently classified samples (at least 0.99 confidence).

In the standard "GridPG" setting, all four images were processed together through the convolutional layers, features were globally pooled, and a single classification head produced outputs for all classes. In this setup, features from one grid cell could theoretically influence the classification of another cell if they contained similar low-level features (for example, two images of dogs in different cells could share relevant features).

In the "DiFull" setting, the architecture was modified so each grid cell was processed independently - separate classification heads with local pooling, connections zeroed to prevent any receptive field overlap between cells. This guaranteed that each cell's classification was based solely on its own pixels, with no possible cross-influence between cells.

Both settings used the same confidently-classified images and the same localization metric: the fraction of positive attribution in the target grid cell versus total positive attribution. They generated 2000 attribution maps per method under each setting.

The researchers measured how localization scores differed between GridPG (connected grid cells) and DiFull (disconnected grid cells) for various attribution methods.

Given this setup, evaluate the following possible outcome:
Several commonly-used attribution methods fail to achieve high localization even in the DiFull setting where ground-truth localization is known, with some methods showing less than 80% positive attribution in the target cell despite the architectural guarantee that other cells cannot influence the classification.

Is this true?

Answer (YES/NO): YES